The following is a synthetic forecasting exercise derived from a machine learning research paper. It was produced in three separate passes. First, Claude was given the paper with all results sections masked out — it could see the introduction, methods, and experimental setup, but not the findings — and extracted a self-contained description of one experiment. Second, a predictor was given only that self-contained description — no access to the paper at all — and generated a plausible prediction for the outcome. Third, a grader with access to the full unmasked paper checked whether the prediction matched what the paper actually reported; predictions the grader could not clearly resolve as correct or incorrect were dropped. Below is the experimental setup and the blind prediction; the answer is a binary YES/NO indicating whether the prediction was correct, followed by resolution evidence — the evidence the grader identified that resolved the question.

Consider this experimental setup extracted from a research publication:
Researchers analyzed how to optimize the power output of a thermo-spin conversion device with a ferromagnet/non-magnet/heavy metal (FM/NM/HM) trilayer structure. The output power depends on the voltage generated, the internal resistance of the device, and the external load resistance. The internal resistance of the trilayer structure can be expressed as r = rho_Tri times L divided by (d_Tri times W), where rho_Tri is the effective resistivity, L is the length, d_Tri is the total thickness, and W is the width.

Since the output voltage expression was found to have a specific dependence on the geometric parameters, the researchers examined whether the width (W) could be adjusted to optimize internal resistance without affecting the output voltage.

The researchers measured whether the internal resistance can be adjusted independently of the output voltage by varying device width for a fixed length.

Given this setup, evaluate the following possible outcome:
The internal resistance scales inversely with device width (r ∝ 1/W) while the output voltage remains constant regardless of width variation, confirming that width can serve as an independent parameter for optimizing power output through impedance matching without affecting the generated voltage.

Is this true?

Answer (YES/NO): YES